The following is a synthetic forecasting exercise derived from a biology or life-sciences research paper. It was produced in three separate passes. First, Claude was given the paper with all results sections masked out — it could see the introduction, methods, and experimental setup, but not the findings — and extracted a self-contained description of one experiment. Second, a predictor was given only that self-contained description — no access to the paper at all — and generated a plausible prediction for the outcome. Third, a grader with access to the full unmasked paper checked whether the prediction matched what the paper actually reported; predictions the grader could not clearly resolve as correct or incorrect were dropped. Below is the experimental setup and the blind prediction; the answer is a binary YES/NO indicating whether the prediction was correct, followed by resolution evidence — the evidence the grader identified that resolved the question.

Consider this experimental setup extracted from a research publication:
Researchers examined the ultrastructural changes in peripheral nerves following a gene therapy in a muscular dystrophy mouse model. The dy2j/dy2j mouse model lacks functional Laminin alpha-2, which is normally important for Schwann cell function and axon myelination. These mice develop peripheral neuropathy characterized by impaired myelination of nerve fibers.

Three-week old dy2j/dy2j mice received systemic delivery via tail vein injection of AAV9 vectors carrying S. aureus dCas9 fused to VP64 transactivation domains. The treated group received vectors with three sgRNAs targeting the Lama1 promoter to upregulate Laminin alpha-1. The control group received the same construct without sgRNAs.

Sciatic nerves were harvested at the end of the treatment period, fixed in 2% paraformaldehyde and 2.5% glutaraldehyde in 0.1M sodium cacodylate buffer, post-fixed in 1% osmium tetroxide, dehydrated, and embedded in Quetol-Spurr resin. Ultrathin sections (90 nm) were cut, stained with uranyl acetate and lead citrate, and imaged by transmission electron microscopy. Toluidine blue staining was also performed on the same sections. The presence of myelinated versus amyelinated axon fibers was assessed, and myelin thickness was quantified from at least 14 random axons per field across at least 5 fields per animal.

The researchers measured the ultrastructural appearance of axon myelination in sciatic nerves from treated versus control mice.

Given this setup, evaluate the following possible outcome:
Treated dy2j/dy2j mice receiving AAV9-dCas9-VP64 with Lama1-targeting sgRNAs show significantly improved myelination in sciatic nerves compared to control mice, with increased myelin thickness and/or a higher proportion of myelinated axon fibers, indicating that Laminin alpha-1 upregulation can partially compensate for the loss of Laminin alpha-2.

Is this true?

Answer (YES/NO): YES